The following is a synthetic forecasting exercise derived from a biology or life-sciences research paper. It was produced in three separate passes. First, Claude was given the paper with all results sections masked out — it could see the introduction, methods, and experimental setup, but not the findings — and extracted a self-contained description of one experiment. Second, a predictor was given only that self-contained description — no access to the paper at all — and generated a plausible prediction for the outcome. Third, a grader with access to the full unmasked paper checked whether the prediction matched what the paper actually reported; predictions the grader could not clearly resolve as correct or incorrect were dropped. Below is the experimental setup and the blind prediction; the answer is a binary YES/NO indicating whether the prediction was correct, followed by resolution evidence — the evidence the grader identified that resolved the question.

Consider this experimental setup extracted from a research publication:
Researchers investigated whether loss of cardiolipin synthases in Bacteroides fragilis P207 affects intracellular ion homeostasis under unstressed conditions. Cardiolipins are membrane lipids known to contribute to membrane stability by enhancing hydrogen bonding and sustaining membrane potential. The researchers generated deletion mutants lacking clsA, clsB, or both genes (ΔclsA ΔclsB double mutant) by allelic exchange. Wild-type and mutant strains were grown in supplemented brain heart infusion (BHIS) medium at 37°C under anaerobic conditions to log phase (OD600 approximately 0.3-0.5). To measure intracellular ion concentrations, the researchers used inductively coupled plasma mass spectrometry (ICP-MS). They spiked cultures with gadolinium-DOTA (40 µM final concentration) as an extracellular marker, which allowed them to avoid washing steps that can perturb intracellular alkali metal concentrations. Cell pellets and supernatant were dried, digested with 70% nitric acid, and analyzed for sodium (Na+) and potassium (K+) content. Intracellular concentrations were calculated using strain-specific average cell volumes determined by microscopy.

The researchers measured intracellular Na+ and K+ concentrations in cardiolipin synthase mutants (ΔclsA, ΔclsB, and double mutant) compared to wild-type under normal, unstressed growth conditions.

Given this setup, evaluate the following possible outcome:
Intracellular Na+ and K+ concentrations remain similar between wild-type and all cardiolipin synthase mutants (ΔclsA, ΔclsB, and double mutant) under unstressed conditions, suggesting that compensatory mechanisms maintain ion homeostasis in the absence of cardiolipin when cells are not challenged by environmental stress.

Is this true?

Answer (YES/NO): YES